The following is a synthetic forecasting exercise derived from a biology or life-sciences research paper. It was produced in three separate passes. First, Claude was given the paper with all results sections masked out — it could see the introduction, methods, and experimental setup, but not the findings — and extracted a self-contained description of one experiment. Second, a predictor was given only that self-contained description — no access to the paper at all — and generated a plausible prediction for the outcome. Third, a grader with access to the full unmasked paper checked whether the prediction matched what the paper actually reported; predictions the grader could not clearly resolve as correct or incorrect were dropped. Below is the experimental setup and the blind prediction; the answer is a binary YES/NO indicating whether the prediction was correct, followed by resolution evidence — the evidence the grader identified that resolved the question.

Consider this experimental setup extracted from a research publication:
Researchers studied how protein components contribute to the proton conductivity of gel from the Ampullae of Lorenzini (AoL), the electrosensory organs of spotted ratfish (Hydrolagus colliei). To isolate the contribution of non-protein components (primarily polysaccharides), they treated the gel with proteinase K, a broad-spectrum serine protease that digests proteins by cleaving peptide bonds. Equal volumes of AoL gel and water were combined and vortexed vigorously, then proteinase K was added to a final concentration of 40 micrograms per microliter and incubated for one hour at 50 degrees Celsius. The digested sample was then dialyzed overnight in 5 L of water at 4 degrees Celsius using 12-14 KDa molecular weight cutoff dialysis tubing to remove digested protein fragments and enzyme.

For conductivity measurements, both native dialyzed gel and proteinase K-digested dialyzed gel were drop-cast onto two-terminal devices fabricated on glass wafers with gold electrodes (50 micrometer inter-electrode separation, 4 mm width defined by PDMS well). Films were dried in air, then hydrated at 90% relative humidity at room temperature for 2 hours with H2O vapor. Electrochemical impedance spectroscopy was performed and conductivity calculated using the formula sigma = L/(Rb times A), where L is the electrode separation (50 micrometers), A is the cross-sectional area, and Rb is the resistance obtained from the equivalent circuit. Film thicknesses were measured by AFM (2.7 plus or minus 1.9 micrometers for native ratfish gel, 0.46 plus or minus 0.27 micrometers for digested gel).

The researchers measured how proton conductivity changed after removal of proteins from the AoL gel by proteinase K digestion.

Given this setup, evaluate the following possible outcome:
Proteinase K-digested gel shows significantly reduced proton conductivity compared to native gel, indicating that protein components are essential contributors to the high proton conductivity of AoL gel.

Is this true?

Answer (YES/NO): NO